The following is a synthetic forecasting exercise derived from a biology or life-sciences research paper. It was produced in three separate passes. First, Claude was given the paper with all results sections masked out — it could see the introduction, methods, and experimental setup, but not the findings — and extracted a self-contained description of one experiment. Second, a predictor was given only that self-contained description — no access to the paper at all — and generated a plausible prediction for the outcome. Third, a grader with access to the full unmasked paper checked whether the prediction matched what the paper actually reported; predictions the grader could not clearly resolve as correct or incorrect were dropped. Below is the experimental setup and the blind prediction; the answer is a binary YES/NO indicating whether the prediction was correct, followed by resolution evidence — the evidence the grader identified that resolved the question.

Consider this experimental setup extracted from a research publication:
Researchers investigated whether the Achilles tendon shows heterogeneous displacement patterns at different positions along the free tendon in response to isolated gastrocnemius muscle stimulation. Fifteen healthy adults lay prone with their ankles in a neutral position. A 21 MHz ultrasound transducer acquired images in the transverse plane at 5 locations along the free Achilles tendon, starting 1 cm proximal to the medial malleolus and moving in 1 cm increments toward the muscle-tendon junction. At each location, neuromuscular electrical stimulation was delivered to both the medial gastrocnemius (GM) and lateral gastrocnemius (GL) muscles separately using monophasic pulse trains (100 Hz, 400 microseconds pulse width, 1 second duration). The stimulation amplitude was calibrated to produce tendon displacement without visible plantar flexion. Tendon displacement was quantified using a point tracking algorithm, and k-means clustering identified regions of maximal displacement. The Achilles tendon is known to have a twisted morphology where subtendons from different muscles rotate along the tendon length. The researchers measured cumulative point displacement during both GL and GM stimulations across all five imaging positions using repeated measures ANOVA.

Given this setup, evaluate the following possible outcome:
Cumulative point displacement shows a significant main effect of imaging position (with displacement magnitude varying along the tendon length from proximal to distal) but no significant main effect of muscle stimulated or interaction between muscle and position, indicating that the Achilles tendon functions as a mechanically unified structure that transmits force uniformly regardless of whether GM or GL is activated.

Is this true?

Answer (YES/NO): NO